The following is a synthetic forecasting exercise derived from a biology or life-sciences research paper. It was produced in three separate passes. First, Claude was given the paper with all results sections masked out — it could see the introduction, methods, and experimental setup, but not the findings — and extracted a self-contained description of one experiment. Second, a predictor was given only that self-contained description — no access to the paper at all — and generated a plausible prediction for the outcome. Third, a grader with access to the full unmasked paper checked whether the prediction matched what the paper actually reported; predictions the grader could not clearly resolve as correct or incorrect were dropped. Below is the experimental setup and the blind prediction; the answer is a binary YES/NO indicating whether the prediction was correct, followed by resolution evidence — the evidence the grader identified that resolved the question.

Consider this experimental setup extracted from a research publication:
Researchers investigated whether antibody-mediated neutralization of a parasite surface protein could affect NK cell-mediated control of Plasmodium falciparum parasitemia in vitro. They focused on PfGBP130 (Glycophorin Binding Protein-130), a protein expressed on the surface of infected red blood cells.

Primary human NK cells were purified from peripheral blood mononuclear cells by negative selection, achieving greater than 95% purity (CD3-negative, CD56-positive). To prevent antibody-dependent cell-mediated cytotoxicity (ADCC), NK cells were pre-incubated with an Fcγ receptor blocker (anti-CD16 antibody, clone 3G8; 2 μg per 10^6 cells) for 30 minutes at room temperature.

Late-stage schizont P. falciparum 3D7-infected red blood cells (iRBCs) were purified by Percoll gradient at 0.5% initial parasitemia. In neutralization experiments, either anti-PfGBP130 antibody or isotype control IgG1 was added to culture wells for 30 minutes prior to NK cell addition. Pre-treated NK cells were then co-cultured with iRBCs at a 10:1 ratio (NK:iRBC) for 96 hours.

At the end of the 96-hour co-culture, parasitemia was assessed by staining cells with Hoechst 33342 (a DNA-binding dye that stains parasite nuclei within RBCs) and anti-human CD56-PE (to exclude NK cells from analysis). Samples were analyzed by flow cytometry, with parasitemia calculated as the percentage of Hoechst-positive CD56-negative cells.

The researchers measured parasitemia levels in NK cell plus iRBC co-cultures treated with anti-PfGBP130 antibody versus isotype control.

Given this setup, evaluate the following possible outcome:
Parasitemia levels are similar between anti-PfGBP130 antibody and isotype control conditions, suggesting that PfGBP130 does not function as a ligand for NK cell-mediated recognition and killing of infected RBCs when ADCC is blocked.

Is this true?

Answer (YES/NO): NO